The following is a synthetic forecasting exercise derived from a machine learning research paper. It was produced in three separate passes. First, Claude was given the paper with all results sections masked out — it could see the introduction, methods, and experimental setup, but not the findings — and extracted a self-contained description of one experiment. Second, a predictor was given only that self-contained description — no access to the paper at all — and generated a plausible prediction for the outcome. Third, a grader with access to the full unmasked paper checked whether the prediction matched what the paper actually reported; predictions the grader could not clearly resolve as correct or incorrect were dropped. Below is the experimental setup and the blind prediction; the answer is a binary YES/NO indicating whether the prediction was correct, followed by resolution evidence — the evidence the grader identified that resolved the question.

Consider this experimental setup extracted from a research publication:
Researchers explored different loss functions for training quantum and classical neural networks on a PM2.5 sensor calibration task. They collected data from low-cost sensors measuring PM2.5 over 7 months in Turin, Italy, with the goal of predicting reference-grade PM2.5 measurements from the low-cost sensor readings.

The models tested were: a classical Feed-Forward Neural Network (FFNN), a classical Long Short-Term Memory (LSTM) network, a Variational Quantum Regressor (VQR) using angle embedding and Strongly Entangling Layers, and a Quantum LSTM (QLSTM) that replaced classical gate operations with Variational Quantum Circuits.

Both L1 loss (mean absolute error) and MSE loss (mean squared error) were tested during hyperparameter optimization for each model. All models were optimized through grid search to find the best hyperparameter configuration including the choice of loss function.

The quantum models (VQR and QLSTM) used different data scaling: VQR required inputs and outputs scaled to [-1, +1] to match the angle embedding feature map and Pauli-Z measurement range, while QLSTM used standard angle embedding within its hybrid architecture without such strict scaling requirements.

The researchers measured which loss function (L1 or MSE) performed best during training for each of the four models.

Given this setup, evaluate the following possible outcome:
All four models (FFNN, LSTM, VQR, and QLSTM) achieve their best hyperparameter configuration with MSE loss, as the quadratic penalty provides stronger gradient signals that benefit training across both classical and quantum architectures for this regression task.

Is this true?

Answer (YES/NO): NO